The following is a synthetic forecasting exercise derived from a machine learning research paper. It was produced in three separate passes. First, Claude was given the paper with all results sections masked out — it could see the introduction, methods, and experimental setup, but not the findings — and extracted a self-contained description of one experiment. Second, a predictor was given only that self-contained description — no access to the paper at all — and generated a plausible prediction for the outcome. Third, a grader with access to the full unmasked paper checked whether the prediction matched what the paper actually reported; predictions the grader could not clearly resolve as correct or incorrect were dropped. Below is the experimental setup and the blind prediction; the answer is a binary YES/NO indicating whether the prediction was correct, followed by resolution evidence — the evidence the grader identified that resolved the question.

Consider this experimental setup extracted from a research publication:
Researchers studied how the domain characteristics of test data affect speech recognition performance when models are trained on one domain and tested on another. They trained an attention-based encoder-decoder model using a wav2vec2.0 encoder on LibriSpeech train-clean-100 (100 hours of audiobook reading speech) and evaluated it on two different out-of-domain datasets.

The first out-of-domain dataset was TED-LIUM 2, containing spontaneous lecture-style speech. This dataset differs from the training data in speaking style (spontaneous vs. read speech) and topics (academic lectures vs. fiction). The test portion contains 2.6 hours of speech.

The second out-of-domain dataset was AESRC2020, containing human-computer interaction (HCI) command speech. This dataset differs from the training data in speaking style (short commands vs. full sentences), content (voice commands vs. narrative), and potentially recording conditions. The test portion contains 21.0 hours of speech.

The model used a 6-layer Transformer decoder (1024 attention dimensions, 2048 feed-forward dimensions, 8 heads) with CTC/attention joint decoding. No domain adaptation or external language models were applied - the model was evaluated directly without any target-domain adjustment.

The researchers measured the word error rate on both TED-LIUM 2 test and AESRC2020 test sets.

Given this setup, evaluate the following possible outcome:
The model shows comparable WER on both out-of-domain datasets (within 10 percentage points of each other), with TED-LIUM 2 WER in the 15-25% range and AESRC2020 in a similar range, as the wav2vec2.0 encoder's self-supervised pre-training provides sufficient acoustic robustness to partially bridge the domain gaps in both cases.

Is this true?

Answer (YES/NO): NO